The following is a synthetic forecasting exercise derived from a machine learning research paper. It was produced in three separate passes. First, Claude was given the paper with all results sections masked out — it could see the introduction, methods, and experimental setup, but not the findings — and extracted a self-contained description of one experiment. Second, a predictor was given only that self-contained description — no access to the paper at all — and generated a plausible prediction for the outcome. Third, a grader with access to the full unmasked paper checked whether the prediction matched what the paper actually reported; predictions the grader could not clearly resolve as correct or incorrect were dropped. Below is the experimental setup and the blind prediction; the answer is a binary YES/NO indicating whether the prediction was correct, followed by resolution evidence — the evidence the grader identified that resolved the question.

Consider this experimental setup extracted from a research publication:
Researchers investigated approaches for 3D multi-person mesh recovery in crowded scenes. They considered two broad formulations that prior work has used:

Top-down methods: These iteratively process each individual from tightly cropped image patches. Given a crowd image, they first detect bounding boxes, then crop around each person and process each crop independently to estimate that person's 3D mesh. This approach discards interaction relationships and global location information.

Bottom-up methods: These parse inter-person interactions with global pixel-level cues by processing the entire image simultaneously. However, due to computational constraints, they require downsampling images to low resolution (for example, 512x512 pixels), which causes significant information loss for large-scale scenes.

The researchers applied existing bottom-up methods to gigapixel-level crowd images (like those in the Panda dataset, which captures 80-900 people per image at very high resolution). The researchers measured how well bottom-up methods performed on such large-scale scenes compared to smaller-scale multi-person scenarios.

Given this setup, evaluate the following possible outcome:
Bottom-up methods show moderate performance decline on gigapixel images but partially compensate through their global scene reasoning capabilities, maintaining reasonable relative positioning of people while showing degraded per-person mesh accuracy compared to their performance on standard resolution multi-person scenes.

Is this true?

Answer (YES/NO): NO